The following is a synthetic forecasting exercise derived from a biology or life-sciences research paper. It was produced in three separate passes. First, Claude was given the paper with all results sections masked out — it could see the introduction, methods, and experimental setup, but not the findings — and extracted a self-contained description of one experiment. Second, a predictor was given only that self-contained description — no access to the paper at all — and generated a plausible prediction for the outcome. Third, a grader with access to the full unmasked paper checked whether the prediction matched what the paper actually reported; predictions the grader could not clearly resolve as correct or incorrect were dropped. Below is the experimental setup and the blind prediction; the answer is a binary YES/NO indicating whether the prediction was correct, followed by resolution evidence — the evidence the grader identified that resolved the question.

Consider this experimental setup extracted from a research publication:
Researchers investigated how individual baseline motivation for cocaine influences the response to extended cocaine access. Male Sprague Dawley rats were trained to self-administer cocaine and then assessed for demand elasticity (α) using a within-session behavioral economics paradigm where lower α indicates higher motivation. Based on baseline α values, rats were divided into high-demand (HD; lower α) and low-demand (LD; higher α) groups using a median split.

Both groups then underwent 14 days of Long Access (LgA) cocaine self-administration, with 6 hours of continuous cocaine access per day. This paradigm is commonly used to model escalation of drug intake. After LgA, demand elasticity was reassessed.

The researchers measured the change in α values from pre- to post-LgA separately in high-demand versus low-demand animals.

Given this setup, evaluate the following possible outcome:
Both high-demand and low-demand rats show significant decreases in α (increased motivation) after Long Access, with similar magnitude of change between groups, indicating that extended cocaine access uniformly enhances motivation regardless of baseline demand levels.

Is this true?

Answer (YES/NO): NO